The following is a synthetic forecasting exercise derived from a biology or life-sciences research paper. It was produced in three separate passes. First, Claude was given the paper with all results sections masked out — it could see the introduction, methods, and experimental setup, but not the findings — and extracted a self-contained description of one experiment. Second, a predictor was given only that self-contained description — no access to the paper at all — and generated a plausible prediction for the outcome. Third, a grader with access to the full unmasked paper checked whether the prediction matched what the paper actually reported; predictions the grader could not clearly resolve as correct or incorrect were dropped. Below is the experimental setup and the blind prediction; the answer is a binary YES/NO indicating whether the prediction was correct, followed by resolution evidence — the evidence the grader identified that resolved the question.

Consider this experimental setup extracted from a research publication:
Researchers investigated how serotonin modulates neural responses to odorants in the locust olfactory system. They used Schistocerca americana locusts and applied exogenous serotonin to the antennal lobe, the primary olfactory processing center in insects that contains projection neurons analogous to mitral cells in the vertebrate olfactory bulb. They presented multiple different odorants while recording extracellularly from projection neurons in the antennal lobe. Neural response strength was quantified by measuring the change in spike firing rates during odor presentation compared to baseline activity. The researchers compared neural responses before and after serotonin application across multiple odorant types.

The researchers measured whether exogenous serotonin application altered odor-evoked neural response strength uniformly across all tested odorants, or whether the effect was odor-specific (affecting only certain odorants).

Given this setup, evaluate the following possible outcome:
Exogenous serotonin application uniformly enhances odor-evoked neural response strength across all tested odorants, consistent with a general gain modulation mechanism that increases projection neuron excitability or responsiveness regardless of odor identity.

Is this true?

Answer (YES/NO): YES